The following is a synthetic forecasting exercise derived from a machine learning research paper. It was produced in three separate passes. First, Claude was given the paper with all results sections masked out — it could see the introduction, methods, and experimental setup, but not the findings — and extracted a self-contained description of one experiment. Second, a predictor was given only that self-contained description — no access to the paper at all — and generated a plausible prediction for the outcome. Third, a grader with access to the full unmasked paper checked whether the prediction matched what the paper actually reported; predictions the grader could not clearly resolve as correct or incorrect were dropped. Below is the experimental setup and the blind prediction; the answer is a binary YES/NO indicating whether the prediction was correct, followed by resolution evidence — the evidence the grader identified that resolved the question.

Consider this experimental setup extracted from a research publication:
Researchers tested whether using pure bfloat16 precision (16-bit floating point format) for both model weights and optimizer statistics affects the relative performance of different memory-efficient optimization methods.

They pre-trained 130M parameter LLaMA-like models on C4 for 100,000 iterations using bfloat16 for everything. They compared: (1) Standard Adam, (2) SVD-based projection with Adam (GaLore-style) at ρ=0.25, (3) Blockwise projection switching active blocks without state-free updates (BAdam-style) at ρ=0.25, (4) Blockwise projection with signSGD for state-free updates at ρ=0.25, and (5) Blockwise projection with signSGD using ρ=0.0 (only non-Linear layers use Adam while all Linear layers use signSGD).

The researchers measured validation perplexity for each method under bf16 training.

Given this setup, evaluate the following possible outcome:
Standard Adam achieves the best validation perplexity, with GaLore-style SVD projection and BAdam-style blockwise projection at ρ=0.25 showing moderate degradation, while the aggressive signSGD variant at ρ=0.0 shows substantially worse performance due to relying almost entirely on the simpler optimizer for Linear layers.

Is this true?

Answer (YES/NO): NO